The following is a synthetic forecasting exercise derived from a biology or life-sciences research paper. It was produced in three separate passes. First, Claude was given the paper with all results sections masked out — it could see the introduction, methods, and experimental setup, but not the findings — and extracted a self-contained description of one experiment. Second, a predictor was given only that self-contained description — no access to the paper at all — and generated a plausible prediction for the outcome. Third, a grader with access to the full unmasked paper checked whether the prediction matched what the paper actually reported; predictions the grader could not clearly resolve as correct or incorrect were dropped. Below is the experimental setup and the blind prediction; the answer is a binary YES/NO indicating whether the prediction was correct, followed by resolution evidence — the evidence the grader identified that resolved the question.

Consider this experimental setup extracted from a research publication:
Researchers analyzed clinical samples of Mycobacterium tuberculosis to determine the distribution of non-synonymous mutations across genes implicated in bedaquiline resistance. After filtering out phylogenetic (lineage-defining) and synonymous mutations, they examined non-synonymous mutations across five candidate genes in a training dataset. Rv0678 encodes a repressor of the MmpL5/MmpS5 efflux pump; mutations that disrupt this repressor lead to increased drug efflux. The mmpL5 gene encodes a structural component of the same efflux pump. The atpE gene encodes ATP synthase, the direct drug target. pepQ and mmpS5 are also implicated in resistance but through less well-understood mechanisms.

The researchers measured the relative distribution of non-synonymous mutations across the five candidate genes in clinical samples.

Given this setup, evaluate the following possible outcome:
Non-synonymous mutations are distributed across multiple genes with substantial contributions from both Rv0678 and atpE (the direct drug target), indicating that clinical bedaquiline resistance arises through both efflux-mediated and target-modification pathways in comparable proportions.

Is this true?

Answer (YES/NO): NO